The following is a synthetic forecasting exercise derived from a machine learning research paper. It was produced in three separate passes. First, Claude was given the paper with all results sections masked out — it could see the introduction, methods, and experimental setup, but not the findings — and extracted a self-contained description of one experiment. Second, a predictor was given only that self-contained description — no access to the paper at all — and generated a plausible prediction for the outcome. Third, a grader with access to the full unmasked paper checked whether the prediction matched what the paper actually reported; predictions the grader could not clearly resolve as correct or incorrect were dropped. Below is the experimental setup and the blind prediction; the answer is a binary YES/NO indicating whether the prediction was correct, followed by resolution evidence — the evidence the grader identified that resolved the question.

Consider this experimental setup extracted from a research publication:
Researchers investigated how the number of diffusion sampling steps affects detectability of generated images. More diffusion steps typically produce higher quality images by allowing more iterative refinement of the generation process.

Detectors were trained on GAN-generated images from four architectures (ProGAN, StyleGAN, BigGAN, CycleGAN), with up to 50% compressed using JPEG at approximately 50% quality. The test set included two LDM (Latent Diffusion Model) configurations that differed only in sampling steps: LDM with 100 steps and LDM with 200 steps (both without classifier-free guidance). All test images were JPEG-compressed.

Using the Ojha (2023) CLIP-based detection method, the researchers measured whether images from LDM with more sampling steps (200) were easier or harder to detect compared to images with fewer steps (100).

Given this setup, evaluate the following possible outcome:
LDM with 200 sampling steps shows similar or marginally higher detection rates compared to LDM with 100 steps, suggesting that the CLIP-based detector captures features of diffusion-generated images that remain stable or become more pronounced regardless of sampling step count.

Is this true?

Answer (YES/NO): YES